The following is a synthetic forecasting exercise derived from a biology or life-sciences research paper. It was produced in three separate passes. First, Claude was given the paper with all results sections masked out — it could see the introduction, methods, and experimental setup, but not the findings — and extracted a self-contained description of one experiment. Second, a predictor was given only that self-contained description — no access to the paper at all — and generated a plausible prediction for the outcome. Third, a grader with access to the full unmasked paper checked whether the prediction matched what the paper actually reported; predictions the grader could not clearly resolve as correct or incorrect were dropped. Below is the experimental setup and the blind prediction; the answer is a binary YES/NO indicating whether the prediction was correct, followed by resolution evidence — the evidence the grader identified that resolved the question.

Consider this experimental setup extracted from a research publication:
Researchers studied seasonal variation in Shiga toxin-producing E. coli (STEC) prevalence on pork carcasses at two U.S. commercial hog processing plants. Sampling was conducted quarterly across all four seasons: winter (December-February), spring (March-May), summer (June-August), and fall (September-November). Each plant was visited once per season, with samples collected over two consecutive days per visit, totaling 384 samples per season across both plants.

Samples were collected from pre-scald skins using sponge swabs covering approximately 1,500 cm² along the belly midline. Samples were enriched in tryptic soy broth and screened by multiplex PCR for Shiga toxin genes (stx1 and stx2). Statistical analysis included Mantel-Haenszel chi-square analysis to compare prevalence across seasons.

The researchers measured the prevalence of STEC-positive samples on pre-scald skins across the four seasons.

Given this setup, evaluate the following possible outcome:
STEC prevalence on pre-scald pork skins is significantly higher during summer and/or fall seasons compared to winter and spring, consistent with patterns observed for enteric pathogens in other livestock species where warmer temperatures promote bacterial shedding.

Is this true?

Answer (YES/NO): NO